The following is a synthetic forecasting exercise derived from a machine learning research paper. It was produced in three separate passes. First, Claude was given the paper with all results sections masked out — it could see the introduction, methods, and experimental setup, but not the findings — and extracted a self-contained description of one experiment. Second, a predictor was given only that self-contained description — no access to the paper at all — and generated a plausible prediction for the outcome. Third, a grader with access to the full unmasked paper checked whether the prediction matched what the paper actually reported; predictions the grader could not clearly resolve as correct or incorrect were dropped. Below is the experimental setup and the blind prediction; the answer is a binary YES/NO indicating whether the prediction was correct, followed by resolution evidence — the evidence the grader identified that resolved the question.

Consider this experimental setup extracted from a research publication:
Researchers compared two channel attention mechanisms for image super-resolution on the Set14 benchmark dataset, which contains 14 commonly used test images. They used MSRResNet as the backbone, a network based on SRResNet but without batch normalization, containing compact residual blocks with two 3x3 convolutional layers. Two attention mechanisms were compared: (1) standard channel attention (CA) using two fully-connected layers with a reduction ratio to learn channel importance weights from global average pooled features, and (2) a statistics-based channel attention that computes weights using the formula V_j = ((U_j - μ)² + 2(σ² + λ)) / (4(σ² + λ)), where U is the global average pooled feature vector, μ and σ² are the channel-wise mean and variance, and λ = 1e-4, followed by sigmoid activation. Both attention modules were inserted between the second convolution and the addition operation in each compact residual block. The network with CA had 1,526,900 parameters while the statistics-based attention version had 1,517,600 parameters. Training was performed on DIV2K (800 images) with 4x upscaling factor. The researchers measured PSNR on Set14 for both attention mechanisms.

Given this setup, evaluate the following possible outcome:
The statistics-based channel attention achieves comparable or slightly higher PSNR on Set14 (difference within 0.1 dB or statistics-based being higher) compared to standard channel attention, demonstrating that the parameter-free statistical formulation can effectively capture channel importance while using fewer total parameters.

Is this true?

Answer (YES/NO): YES